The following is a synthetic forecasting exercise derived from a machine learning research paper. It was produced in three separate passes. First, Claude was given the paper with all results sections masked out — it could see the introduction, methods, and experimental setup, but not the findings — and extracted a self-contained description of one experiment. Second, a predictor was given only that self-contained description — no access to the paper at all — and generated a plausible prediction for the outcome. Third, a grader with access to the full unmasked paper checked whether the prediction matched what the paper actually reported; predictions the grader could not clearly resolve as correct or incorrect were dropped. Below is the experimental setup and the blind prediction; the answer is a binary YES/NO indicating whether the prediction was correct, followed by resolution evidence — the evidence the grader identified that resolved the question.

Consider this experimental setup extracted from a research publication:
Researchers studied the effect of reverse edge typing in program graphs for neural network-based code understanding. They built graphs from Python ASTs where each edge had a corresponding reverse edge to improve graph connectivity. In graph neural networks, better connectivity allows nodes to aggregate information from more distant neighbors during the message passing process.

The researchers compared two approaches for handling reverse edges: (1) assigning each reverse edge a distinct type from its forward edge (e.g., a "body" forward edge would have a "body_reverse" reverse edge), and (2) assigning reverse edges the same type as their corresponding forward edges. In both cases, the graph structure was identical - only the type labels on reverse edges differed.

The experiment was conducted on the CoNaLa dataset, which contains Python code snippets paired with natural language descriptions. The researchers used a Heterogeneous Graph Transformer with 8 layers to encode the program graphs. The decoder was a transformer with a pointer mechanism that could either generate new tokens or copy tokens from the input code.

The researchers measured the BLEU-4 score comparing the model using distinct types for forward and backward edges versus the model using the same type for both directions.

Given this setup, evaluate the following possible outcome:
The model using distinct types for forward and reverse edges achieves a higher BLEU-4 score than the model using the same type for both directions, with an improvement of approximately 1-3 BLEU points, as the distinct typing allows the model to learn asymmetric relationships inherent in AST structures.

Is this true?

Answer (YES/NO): NO